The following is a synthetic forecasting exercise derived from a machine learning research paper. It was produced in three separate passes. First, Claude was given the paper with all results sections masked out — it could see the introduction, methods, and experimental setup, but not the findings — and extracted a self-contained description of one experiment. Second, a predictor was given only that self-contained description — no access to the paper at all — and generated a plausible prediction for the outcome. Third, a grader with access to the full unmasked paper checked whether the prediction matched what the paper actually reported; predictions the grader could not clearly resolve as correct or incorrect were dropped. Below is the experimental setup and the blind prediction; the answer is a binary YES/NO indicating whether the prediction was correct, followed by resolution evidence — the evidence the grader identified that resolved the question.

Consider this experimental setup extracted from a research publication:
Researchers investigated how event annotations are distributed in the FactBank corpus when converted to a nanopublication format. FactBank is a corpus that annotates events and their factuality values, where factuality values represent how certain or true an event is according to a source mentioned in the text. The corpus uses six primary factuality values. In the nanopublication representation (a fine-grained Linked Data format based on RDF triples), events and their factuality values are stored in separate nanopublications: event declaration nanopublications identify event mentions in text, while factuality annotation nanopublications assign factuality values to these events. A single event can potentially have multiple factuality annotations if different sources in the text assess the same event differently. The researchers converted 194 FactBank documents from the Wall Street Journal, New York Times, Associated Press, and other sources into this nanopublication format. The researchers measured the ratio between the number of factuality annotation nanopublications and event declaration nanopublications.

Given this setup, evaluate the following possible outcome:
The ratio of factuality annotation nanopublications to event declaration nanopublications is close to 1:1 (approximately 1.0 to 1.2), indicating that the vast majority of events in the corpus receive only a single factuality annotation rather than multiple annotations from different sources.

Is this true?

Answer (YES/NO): NO